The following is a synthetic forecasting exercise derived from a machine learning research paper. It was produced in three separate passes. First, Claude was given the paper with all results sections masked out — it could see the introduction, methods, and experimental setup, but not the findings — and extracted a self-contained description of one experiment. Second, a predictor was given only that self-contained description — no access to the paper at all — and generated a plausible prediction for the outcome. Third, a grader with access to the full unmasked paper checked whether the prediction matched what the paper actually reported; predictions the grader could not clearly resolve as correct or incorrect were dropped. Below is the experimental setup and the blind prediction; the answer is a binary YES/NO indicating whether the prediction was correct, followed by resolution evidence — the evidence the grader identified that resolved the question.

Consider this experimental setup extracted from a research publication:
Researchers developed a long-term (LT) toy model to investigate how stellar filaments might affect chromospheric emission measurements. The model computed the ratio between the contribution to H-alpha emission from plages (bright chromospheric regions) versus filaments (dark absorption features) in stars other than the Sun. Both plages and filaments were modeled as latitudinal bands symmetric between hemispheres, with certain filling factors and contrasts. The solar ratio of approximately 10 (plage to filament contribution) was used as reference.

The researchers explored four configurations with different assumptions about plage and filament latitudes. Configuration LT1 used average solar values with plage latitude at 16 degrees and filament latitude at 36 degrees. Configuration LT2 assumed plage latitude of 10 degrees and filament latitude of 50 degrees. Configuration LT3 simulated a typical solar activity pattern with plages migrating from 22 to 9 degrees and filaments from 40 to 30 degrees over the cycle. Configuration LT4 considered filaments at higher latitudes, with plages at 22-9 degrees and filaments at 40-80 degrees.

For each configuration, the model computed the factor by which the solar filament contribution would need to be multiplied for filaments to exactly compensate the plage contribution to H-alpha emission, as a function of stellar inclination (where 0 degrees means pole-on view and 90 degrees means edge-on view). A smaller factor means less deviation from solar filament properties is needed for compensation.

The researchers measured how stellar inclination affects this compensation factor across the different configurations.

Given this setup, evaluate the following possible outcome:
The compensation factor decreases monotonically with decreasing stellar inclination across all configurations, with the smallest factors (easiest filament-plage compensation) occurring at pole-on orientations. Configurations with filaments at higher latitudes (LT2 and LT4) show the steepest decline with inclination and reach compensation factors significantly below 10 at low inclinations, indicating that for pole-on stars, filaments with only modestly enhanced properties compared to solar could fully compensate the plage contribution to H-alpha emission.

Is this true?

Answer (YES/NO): NO